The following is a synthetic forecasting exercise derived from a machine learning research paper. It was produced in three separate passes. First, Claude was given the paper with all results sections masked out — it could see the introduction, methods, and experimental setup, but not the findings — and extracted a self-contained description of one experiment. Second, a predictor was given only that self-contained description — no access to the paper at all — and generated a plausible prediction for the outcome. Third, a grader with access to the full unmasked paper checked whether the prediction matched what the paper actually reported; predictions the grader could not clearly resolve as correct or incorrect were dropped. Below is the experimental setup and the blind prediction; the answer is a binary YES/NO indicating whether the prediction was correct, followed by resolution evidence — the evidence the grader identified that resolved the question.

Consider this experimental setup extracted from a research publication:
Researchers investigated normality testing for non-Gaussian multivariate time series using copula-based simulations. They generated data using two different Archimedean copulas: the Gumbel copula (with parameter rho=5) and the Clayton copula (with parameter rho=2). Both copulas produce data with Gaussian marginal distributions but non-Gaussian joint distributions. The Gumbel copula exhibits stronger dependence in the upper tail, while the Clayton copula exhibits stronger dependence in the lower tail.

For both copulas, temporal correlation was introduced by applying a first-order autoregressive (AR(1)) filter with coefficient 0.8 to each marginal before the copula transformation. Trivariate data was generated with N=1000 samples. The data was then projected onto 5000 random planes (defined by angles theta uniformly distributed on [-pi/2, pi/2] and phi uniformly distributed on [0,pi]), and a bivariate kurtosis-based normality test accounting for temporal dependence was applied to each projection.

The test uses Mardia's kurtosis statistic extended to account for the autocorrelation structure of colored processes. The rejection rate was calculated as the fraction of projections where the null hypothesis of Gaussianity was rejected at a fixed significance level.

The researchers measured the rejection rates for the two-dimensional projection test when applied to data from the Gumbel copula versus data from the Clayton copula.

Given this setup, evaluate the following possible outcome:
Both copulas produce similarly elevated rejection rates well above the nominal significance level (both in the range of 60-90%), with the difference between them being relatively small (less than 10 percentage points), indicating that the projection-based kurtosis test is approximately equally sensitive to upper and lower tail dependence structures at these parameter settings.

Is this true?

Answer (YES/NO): NO